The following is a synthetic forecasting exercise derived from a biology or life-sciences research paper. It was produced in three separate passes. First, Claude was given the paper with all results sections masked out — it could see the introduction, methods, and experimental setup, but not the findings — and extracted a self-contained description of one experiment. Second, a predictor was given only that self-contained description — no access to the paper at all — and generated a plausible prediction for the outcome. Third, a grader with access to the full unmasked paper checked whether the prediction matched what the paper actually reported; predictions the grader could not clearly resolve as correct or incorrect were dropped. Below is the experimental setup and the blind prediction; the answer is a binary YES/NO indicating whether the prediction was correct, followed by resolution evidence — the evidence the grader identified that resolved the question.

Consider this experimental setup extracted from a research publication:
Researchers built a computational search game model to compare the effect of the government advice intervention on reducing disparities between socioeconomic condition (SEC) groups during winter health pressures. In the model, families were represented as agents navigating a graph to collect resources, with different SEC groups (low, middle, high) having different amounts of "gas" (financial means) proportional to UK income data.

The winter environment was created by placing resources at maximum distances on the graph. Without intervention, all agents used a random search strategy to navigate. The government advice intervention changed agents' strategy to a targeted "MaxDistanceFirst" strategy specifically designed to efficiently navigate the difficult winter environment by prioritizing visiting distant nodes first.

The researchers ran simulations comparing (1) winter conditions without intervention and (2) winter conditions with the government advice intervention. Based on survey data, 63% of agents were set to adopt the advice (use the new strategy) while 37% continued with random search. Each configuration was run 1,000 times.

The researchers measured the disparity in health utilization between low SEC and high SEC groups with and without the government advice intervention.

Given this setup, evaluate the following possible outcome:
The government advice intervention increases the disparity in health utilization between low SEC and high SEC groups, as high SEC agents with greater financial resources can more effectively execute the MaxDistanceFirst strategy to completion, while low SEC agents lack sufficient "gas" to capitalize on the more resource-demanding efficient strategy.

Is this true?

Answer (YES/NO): NO